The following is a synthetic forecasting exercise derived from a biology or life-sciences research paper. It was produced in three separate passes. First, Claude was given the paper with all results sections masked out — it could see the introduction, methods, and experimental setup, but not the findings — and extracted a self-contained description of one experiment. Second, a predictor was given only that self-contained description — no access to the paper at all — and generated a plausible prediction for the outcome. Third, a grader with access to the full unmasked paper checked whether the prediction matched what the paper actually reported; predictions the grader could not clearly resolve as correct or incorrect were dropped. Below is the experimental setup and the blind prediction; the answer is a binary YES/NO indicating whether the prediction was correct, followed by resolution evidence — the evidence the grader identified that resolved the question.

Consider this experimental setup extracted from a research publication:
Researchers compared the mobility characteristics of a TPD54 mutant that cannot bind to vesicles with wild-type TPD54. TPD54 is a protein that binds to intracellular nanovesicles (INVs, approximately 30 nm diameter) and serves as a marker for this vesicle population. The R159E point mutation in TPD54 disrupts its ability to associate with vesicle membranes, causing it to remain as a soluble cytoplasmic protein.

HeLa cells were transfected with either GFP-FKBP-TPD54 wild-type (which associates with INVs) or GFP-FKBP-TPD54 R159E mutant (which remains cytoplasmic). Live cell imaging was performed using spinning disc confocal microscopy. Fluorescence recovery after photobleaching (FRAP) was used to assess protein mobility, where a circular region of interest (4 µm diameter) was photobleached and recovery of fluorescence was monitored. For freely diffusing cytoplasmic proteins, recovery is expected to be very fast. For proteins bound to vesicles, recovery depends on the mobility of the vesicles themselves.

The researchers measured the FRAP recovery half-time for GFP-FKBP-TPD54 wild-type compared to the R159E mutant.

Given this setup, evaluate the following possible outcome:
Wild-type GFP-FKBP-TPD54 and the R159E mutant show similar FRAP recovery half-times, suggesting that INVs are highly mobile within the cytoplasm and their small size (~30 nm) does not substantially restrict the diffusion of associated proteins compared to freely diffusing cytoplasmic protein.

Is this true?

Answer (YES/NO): NO